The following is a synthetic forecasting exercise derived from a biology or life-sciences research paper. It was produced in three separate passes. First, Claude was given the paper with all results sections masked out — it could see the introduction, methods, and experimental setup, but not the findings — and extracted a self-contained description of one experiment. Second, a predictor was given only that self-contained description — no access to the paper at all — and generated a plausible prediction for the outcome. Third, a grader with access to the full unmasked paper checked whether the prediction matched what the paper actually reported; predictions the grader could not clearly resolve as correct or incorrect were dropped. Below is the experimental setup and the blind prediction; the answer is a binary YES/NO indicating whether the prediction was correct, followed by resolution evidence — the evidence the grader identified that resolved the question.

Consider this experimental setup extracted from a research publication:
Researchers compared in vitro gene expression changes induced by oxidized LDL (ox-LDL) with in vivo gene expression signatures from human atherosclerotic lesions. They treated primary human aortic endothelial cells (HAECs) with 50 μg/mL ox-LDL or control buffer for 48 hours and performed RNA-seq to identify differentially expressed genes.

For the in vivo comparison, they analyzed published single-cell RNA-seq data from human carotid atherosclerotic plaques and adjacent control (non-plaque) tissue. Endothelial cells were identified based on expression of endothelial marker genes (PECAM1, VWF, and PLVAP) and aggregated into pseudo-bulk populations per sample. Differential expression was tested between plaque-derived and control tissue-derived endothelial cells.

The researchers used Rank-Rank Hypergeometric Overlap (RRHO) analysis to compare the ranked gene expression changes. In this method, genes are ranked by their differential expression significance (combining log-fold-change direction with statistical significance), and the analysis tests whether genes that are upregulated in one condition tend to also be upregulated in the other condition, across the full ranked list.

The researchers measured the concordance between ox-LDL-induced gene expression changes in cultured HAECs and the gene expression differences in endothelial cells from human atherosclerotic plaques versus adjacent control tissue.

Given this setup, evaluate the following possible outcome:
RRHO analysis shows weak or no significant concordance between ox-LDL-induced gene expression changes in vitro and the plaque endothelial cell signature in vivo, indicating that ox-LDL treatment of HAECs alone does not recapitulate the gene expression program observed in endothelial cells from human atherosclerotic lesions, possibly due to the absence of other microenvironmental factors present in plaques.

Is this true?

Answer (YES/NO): NO